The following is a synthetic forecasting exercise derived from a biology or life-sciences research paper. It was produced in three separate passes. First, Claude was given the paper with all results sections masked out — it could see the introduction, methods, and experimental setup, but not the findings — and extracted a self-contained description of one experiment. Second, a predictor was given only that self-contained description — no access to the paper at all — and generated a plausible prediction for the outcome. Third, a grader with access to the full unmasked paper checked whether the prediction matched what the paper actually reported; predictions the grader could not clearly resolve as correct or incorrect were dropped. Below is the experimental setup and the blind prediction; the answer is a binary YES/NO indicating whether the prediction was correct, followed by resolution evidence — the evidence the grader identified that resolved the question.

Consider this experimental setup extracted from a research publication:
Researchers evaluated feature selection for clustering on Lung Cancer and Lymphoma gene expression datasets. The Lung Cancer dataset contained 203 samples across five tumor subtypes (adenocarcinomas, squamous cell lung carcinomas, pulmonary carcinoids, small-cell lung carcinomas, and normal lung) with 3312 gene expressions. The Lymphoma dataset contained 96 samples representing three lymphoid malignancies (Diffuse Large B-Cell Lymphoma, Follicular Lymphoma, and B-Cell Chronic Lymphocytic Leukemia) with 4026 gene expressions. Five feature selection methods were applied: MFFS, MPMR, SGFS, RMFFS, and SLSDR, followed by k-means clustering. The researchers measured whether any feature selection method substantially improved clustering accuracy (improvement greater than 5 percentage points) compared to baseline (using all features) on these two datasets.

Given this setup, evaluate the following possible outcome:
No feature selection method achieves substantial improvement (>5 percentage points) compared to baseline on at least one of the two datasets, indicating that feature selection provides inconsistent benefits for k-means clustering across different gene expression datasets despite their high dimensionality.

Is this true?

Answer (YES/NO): YES